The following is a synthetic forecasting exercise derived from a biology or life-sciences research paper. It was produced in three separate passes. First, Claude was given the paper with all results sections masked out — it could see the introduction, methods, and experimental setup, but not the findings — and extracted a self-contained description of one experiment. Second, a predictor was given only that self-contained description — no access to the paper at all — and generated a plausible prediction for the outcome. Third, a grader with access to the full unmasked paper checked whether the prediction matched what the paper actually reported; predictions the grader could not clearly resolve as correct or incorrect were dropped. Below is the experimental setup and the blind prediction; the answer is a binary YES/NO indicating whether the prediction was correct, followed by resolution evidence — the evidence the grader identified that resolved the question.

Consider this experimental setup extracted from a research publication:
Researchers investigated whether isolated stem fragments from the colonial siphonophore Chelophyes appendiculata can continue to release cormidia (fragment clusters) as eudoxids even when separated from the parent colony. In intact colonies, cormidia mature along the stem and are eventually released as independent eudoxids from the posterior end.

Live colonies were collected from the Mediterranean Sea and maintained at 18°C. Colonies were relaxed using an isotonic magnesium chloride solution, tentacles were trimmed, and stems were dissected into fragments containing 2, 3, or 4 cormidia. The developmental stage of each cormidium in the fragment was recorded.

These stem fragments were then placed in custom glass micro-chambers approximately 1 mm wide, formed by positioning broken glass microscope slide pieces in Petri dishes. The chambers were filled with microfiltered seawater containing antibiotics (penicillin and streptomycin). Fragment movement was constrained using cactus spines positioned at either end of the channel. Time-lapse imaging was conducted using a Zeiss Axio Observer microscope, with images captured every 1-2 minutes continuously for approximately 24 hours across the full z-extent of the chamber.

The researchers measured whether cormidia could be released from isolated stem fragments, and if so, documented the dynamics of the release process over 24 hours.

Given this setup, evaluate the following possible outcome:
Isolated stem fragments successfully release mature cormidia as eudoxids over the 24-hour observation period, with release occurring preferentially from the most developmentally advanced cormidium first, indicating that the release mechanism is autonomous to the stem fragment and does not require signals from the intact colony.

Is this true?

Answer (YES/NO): YES